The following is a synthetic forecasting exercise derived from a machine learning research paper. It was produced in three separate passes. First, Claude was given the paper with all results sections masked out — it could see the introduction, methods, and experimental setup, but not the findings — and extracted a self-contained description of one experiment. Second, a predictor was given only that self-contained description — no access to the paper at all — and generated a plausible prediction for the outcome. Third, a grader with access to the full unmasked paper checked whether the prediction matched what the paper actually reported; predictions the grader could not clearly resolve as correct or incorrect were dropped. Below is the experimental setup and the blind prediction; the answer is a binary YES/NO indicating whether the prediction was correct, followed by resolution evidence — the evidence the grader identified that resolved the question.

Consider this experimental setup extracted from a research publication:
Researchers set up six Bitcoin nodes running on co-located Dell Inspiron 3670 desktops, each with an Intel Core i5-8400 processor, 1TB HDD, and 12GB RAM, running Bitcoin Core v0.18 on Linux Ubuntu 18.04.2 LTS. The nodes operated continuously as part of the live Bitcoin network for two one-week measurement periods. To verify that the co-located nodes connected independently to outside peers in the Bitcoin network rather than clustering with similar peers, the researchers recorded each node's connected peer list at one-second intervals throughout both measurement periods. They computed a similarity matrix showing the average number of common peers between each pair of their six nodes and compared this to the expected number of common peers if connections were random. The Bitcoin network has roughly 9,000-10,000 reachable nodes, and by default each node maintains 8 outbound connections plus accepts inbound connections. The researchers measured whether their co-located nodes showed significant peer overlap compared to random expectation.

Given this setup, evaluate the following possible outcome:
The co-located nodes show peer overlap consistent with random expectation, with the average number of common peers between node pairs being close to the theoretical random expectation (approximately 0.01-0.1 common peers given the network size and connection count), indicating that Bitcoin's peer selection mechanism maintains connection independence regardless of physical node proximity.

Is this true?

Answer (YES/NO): NO